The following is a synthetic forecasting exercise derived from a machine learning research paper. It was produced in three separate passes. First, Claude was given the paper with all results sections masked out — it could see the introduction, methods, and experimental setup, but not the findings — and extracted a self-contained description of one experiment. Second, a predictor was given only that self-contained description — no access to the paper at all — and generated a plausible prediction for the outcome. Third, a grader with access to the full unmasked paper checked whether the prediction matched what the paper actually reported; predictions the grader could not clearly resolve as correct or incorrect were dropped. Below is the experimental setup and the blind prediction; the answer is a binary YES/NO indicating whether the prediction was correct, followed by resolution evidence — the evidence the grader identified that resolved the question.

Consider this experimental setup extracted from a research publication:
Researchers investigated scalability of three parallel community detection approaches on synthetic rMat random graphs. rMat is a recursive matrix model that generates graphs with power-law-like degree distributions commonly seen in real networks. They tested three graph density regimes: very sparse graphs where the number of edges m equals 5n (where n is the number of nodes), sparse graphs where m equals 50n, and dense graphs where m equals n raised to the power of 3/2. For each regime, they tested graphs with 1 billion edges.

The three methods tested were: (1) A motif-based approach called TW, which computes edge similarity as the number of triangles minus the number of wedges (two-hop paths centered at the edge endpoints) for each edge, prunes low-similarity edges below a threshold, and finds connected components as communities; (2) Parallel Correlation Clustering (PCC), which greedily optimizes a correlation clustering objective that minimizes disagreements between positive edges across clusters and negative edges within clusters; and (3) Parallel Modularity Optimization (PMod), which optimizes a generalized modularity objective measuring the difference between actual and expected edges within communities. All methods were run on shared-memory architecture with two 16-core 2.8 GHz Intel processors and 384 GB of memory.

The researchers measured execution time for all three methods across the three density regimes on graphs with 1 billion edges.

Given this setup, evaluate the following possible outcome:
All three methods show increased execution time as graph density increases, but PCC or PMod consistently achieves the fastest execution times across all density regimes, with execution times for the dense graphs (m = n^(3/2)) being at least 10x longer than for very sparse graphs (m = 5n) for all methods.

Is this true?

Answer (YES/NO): NO